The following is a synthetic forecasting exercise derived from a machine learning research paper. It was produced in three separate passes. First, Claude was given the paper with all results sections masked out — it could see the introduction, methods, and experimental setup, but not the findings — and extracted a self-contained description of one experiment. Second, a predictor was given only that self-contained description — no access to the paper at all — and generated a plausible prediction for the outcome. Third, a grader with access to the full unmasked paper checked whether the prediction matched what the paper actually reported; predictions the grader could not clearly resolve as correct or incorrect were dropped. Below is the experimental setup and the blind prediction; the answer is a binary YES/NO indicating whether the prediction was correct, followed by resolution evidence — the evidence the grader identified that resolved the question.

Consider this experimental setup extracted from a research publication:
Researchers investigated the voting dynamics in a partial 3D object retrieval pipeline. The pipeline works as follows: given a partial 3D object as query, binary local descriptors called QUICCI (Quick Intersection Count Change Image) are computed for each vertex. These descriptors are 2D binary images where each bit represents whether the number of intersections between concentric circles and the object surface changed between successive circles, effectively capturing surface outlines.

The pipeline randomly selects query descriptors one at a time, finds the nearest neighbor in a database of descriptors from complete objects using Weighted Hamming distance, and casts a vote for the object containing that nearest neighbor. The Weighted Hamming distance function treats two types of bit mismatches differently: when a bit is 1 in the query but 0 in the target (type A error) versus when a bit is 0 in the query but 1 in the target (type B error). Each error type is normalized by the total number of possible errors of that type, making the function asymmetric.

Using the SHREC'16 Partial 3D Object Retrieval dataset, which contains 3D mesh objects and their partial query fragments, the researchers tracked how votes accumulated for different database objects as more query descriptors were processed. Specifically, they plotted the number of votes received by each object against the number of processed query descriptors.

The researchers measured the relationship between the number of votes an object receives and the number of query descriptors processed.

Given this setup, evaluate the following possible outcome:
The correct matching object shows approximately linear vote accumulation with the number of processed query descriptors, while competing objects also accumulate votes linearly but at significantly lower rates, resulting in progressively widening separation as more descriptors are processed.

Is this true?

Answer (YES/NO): YES